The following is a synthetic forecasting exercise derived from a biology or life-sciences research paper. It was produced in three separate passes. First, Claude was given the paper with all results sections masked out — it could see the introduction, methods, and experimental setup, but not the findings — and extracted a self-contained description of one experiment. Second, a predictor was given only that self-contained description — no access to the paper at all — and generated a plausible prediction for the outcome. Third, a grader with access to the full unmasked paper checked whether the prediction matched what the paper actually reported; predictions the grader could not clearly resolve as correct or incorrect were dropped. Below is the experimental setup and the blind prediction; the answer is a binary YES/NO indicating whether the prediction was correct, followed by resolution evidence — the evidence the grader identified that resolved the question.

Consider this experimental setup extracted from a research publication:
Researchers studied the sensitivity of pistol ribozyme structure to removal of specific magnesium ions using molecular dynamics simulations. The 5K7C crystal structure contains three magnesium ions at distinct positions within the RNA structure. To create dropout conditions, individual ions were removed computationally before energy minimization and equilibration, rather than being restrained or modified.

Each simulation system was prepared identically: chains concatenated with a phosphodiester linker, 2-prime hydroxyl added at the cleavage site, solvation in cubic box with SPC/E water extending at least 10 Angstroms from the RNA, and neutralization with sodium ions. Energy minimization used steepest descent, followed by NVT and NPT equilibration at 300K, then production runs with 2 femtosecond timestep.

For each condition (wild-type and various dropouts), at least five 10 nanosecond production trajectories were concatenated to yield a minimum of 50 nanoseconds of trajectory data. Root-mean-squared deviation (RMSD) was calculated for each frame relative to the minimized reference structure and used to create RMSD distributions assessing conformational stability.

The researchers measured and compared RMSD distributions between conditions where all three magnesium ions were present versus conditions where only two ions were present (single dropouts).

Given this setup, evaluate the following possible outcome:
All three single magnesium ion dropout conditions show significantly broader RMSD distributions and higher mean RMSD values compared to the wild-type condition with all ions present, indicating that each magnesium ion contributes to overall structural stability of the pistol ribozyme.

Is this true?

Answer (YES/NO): NO